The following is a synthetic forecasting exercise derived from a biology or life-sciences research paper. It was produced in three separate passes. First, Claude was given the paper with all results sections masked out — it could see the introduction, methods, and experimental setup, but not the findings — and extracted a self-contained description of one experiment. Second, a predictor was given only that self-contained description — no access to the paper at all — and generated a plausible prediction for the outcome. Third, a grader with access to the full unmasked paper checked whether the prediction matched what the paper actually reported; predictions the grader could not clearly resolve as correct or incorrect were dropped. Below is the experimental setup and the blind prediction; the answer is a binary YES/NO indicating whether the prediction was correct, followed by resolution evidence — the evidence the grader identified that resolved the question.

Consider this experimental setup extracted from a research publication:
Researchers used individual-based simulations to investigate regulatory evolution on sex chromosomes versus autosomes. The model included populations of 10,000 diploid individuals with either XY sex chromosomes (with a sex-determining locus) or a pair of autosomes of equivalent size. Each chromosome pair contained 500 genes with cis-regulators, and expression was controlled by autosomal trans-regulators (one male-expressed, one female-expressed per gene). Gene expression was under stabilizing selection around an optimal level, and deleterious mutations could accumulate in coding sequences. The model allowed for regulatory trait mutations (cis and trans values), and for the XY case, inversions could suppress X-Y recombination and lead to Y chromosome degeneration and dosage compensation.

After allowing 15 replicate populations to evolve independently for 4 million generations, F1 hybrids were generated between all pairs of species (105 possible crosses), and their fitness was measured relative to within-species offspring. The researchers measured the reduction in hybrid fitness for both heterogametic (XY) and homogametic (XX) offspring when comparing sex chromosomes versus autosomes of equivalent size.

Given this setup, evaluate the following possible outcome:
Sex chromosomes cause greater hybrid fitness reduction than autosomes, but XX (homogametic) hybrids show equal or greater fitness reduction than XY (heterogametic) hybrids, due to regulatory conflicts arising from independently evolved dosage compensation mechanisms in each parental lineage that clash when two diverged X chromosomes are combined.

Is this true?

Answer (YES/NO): NO